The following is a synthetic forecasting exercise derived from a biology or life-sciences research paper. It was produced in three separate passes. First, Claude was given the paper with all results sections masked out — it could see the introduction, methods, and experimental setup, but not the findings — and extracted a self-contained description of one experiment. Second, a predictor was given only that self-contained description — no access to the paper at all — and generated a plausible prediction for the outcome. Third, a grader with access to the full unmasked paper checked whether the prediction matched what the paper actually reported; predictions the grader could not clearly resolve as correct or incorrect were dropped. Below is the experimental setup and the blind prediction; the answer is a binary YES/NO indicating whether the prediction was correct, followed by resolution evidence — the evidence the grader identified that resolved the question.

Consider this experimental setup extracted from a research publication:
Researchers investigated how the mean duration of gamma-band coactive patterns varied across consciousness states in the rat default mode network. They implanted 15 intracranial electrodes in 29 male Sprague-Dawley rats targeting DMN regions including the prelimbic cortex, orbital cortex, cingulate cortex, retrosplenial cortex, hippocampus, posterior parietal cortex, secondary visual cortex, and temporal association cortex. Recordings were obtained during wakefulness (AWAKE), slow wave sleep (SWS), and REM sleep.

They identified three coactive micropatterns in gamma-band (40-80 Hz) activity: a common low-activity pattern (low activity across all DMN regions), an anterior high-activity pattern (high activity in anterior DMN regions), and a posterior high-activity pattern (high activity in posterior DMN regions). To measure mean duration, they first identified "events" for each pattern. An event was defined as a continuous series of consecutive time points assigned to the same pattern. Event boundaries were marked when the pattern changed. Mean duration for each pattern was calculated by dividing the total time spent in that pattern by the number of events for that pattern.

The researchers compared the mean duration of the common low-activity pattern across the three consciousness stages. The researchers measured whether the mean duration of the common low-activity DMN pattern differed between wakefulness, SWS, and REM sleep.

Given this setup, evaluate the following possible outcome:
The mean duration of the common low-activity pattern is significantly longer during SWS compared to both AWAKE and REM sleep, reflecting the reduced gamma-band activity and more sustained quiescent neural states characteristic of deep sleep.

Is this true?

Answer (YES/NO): YES